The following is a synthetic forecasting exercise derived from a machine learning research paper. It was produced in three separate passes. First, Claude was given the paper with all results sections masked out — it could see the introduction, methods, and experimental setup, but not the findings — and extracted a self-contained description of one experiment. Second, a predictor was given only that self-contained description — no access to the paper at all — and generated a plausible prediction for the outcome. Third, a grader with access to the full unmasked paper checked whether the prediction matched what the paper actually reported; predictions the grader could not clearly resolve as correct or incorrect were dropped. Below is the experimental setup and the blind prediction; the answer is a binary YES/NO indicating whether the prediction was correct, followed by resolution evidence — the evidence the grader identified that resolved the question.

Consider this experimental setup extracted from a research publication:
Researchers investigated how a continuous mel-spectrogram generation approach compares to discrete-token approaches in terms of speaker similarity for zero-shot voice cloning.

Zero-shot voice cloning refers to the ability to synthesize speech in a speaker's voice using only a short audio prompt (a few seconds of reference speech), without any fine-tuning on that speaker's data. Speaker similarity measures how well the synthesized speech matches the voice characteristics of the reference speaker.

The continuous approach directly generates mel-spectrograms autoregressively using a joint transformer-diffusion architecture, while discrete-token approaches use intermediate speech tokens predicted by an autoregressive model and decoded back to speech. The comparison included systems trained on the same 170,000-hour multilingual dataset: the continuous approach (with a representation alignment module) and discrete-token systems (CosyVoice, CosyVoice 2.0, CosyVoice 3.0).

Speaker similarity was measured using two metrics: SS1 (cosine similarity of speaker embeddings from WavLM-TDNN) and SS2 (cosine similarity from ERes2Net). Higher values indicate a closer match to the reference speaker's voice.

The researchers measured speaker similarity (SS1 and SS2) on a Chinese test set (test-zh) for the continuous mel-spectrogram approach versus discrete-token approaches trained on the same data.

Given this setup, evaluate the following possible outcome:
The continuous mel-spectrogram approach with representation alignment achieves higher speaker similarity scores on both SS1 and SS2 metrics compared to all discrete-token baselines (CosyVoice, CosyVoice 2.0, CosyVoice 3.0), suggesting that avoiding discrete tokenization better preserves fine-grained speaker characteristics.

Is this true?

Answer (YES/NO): NO